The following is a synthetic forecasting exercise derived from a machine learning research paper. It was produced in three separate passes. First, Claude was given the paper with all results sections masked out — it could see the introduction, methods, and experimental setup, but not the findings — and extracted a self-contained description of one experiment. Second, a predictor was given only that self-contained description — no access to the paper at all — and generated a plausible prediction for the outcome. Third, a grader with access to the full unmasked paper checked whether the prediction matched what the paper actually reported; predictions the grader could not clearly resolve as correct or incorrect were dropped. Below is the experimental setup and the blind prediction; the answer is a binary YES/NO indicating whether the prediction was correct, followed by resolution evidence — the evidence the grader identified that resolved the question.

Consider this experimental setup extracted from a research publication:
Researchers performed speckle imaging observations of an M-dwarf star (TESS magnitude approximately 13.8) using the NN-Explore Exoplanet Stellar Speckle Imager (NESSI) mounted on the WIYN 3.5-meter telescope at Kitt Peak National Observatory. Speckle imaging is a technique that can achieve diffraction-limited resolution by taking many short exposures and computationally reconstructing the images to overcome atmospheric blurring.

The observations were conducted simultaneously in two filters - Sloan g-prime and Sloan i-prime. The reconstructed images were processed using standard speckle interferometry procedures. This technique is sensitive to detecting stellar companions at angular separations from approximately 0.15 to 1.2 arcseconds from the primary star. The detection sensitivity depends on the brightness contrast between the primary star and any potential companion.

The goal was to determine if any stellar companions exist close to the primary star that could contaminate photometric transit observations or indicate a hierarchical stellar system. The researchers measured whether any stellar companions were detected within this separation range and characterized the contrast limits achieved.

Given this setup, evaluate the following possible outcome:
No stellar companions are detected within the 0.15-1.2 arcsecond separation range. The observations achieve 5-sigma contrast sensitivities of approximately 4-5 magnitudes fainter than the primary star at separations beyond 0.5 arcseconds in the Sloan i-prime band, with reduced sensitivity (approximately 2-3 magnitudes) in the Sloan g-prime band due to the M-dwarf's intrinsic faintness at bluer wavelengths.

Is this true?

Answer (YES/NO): NO